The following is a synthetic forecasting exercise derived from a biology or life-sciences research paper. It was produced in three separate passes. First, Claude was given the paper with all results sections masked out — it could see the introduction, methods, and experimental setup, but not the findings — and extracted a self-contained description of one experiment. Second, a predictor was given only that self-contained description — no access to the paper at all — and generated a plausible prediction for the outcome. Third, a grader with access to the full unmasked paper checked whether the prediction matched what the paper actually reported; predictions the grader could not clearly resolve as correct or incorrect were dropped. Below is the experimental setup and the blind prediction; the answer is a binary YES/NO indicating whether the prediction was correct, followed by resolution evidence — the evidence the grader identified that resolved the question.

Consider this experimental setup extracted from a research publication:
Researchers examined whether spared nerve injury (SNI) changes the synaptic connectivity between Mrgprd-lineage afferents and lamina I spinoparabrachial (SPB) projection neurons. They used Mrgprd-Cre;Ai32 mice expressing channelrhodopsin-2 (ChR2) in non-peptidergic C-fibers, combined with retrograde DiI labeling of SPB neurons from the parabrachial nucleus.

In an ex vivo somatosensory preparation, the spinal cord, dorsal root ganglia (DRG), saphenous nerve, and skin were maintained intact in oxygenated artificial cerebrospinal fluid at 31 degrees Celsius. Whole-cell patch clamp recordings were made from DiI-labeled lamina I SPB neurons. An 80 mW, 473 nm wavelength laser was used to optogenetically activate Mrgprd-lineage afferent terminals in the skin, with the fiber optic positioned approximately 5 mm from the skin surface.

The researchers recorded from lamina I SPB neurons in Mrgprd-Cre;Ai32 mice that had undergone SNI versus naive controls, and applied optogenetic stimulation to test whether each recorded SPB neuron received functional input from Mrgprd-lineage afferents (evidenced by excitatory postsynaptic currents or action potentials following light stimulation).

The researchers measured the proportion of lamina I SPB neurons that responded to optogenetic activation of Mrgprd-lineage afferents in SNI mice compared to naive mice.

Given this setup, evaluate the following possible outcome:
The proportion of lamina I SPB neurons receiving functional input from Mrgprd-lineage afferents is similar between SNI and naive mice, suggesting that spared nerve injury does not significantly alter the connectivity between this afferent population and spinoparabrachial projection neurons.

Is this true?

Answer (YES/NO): NO